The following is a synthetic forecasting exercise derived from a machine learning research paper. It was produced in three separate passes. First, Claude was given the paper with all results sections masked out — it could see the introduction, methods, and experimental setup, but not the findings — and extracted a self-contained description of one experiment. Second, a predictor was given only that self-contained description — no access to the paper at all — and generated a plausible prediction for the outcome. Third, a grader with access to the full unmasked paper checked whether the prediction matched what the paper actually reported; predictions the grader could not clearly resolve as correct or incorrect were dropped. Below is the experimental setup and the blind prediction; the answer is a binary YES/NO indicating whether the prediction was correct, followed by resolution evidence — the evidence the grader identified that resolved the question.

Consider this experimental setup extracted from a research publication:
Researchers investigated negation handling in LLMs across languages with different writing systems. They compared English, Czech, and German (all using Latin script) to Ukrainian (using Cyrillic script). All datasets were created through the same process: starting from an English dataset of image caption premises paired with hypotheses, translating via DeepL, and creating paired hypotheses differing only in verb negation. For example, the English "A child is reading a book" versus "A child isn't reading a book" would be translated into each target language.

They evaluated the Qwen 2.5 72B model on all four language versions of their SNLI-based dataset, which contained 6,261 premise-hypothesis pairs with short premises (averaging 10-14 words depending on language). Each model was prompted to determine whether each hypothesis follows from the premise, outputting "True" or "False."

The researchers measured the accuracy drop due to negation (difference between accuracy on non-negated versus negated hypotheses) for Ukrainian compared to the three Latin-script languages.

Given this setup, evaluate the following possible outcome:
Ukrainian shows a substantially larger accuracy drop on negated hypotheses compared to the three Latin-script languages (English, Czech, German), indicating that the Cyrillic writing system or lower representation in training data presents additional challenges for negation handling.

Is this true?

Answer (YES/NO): NO